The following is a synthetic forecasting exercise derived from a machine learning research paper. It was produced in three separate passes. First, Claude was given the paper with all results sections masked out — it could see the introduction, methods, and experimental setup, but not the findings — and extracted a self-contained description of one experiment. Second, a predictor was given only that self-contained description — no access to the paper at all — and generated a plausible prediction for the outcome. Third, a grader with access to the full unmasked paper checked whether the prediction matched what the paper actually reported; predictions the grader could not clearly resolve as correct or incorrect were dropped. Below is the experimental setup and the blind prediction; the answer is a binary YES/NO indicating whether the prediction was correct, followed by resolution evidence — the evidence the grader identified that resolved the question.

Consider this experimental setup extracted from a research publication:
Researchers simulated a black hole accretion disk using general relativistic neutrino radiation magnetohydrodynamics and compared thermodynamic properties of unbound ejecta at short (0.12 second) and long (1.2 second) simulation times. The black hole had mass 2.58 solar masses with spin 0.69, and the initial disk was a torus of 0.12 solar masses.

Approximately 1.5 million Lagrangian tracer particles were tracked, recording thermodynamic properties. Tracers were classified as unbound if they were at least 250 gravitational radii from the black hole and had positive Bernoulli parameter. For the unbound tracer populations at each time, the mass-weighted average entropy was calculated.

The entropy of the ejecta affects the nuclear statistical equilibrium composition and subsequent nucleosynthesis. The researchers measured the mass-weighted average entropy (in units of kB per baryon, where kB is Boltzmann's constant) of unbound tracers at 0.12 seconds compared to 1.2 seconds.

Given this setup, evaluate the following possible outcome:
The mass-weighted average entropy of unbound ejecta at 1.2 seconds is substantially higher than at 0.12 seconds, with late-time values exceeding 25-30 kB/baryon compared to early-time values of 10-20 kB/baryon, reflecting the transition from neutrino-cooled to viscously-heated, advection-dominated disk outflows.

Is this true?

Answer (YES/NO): NO